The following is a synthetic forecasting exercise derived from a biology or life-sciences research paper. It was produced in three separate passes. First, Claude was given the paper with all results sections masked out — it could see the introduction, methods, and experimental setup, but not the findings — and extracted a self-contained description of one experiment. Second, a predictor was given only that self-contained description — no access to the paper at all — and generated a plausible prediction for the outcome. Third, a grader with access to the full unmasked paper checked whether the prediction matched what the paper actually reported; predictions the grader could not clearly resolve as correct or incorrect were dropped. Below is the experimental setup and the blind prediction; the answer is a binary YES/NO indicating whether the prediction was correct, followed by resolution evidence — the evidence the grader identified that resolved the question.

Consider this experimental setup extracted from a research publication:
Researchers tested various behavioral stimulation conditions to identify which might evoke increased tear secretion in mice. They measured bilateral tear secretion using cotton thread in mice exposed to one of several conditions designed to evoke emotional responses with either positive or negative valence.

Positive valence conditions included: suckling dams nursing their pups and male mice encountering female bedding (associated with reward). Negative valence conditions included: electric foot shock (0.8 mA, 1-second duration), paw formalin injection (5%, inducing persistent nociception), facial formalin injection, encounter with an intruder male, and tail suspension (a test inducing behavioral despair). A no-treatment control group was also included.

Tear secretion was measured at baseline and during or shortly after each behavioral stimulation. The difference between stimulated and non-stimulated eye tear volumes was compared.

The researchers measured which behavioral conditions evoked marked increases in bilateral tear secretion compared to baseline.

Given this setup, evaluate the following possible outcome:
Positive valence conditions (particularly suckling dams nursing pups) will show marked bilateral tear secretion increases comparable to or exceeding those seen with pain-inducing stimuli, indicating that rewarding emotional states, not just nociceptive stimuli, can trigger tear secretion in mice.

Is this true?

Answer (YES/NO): YES